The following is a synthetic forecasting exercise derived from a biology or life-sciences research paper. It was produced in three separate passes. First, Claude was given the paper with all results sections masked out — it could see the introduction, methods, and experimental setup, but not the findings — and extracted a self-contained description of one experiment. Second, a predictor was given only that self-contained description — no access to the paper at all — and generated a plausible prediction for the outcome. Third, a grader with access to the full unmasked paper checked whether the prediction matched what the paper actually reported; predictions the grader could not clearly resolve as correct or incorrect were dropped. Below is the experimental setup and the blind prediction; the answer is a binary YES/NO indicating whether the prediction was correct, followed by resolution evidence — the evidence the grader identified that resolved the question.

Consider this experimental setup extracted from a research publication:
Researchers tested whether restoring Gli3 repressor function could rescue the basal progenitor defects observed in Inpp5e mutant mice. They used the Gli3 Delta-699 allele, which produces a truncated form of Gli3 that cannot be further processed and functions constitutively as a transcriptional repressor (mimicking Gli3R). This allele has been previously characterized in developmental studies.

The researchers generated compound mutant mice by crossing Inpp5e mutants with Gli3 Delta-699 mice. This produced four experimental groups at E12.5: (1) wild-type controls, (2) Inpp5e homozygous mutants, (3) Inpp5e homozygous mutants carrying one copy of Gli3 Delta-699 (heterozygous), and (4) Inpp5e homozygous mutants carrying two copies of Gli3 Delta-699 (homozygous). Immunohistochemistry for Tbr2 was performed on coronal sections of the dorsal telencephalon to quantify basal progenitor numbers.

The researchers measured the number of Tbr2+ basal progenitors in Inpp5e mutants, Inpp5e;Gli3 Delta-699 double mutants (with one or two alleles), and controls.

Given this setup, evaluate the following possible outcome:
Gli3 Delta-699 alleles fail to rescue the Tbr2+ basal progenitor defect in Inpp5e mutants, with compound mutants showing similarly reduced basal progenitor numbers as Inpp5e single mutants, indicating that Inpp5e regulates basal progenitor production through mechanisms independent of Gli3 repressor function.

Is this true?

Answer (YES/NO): NO